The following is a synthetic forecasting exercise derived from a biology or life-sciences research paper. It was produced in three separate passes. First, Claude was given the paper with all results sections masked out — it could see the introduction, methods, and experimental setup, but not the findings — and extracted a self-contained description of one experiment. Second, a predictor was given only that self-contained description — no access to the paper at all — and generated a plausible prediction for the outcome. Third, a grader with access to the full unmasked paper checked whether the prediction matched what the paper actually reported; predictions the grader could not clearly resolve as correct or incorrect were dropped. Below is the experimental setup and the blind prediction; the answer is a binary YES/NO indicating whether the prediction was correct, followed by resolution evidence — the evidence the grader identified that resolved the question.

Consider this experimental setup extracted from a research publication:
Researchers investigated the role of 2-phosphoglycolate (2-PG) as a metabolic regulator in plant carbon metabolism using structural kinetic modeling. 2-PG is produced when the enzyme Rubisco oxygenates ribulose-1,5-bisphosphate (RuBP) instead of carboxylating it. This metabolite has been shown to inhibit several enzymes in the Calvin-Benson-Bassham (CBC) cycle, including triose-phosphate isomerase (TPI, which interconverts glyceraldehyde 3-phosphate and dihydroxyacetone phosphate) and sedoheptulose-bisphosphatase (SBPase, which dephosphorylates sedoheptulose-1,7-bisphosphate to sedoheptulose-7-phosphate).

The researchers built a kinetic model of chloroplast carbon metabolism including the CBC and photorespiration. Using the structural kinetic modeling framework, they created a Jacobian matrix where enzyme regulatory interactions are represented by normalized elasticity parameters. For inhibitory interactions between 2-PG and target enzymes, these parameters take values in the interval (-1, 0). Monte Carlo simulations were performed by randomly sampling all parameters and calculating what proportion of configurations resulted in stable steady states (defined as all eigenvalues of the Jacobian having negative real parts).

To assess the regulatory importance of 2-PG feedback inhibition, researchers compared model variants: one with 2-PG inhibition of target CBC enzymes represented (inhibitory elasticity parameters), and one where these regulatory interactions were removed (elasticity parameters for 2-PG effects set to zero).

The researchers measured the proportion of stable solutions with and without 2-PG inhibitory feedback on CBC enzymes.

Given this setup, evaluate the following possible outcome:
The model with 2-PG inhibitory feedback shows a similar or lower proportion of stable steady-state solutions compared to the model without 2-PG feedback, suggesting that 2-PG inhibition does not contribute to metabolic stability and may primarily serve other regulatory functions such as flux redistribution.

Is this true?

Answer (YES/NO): NO